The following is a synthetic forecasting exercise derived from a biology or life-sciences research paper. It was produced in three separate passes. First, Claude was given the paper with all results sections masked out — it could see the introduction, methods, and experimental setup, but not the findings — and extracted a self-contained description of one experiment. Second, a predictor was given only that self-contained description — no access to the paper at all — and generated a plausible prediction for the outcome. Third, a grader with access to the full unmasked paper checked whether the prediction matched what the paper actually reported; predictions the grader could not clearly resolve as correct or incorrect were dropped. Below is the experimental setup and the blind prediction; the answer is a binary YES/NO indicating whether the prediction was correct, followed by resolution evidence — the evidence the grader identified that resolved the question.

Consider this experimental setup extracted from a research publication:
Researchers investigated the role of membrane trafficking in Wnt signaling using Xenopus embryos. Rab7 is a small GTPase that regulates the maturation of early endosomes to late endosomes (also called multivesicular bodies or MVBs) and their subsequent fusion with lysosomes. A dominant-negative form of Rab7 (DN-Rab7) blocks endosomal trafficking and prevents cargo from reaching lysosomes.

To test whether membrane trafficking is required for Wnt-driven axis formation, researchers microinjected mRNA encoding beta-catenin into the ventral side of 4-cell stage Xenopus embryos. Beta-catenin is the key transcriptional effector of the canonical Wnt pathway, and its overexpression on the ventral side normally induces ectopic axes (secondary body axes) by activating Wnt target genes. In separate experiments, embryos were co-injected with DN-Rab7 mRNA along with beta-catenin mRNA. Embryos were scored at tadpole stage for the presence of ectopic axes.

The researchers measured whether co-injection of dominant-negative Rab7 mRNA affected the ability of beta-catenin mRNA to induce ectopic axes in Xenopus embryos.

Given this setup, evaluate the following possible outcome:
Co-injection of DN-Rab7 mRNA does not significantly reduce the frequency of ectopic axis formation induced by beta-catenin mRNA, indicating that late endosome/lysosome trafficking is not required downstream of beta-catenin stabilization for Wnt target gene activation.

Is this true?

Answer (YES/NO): NO